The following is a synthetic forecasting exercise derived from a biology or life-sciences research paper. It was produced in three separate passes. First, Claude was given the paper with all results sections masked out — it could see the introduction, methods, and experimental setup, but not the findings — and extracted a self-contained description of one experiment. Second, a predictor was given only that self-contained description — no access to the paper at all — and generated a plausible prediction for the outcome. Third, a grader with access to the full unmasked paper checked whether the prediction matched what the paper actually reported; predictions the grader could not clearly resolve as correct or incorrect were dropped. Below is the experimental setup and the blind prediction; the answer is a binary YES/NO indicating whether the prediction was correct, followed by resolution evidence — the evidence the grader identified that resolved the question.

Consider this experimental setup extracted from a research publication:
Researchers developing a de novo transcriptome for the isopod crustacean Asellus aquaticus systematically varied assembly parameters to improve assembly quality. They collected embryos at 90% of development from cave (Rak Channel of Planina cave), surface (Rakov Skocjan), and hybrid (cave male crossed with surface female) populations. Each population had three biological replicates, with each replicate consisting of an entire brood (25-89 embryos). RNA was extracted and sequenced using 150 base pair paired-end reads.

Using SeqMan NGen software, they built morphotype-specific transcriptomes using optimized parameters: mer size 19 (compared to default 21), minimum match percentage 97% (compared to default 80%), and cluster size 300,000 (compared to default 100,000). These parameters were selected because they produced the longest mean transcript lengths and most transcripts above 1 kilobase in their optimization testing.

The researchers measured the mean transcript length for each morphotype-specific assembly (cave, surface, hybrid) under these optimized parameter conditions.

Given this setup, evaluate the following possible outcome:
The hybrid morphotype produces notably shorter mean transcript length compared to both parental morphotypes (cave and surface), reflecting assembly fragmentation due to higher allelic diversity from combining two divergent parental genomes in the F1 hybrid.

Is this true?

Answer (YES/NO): YES